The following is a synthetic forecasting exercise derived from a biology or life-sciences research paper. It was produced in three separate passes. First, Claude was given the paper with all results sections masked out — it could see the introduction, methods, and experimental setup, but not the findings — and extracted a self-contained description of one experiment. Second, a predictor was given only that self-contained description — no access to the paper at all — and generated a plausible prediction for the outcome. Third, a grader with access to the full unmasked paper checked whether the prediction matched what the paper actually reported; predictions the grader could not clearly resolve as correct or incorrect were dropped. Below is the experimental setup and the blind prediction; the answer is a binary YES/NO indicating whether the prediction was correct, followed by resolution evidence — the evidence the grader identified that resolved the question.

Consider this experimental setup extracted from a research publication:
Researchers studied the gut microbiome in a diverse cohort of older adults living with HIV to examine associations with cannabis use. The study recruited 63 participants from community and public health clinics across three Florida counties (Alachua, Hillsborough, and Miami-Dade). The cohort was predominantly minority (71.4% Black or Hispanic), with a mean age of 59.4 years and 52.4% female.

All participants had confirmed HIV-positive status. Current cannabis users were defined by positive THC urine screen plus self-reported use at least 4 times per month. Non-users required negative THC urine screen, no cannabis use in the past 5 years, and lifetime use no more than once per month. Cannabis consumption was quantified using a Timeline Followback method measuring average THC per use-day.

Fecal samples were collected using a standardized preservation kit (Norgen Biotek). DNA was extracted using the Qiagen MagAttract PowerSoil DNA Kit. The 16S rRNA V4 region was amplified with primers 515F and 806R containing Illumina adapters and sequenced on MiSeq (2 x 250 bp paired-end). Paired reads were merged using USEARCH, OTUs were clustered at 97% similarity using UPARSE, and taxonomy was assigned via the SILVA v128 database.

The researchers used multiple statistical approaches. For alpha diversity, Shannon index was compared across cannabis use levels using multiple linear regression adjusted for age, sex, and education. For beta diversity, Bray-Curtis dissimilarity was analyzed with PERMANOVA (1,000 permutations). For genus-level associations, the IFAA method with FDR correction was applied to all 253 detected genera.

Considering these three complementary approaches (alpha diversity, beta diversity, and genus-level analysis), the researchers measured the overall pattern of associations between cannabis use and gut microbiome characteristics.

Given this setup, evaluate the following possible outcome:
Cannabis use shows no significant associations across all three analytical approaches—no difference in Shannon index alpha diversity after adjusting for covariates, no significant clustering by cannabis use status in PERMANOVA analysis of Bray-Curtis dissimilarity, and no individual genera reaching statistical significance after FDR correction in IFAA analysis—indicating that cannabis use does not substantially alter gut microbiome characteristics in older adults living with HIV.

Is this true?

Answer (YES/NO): NO